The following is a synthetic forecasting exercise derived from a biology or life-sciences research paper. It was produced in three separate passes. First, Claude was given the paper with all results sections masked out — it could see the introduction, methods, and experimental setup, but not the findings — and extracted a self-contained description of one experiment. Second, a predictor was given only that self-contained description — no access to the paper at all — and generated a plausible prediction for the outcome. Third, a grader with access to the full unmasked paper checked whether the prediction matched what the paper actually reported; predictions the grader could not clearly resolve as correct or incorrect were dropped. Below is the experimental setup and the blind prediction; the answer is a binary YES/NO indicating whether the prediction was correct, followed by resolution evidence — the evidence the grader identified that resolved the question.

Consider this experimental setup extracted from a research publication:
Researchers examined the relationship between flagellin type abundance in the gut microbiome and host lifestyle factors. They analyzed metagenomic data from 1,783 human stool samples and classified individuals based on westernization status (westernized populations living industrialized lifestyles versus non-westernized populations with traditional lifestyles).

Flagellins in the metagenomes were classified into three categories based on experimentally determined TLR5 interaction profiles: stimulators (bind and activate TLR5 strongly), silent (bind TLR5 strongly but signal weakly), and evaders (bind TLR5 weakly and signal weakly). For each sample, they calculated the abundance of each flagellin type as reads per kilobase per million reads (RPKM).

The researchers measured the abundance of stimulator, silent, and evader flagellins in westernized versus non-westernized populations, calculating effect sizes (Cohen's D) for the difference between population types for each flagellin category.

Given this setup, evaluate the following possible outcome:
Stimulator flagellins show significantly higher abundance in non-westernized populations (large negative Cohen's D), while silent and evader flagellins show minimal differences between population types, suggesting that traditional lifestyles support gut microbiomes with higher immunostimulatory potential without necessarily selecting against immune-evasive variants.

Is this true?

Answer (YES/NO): NO